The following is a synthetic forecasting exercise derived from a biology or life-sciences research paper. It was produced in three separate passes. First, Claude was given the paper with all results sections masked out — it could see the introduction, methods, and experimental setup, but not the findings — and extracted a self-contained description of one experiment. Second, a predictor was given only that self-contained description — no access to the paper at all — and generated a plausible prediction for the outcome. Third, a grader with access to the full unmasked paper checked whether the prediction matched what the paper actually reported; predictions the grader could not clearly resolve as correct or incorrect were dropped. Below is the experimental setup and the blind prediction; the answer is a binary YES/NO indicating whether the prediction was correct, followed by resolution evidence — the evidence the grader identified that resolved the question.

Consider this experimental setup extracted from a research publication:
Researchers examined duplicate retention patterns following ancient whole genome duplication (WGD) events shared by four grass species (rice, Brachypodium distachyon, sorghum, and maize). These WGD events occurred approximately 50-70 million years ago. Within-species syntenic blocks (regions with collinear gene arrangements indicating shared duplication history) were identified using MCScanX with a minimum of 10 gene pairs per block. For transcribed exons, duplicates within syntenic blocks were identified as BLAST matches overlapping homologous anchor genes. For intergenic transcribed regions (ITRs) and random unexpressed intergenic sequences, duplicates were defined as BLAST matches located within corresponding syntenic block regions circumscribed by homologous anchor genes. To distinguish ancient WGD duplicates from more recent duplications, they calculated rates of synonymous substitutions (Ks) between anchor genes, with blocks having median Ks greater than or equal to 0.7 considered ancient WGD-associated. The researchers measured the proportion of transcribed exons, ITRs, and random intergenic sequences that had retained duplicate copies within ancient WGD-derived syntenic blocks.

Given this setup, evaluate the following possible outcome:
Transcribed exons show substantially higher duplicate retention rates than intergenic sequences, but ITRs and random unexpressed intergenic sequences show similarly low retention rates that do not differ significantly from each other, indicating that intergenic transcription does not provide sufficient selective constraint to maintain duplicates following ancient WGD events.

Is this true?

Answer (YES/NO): NO